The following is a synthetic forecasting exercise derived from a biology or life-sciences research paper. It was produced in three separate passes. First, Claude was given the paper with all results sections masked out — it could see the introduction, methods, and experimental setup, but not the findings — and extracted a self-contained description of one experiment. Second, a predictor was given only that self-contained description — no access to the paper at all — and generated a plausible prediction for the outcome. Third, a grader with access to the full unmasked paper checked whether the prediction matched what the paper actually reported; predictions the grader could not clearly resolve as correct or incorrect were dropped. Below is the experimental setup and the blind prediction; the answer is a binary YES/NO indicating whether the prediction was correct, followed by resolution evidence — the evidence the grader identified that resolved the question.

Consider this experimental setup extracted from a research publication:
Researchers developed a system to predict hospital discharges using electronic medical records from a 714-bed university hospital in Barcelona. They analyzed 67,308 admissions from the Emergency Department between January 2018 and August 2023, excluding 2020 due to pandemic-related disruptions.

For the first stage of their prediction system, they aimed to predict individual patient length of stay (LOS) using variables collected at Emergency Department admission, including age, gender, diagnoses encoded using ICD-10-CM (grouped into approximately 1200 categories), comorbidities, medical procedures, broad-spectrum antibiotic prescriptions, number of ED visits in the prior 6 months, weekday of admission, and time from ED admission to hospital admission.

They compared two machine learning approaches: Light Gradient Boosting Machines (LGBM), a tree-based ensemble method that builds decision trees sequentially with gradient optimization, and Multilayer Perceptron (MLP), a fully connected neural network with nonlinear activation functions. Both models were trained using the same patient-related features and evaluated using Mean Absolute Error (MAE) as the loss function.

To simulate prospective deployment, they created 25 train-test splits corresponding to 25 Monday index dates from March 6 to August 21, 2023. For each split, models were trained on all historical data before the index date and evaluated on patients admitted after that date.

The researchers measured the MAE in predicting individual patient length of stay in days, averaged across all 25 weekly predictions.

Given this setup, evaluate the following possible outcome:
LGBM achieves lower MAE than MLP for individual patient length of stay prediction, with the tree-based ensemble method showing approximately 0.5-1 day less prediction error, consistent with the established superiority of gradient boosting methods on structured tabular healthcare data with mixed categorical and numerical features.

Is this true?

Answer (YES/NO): NO